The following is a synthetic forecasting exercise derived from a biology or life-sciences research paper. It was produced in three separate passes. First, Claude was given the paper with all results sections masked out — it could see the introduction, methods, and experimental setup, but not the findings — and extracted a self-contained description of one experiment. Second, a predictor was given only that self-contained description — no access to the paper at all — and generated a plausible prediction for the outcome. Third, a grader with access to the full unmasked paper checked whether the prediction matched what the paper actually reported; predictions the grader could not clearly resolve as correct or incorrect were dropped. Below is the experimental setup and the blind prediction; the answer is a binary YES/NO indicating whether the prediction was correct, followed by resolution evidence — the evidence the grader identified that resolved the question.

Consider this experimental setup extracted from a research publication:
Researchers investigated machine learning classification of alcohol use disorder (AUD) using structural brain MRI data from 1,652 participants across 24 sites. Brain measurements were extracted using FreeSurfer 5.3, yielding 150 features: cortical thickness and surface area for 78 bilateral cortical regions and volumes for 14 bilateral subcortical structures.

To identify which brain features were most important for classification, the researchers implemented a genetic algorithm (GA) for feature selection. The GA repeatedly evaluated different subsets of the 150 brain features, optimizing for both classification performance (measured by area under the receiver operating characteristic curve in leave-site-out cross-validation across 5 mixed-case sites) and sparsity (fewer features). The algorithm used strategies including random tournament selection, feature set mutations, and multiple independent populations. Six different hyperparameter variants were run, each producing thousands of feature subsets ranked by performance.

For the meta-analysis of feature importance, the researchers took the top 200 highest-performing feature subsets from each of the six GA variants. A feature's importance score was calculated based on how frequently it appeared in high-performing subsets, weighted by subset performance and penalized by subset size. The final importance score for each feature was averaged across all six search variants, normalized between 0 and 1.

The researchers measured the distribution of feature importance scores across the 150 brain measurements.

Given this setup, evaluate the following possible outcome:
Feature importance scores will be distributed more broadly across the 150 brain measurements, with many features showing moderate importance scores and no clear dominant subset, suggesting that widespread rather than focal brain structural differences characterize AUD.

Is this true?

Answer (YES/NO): NO